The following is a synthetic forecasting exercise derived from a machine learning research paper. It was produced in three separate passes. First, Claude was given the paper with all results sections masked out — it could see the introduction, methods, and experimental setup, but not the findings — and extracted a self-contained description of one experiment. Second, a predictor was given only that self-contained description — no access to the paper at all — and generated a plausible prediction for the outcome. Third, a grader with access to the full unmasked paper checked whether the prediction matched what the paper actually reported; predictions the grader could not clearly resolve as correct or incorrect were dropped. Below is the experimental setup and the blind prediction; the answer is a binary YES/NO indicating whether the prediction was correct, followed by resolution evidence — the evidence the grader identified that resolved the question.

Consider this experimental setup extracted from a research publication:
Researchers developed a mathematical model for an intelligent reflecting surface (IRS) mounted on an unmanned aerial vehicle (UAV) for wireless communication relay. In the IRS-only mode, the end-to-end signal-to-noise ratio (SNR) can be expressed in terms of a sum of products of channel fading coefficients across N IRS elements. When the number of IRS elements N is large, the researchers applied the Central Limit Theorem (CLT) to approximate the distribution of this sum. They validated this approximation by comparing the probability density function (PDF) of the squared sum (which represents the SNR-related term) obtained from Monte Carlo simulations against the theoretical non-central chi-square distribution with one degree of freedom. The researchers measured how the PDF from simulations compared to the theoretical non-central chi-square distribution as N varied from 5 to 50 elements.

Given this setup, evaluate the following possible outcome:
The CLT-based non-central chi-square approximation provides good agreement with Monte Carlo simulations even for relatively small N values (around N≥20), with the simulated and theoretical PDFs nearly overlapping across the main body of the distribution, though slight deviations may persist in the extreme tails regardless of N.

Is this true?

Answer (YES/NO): YES